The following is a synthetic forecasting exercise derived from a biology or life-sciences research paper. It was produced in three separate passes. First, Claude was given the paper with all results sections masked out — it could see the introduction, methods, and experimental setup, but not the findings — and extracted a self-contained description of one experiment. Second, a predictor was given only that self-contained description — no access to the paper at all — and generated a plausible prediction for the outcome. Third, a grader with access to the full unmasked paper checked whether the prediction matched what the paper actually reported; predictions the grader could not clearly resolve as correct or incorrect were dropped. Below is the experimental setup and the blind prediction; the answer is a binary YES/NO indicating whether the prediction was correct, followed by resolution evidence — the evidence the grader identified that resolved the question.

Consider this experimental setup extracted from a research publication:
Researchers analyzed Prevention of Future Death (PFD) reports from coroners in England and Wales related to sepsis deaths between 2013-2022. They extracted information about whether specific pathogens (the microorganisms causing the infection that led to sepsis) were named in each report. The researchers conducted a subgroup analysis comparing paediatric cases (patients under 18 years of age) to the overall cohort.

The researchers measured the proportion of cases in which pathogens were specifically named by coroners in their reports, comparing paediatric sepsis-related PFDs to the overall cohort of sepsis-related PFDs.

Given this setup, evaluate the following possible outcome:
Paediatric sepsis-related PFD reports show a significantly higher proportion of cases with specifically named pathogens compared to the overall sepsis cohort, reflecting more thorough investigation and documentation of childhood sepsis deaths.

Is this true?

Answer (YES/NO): YES